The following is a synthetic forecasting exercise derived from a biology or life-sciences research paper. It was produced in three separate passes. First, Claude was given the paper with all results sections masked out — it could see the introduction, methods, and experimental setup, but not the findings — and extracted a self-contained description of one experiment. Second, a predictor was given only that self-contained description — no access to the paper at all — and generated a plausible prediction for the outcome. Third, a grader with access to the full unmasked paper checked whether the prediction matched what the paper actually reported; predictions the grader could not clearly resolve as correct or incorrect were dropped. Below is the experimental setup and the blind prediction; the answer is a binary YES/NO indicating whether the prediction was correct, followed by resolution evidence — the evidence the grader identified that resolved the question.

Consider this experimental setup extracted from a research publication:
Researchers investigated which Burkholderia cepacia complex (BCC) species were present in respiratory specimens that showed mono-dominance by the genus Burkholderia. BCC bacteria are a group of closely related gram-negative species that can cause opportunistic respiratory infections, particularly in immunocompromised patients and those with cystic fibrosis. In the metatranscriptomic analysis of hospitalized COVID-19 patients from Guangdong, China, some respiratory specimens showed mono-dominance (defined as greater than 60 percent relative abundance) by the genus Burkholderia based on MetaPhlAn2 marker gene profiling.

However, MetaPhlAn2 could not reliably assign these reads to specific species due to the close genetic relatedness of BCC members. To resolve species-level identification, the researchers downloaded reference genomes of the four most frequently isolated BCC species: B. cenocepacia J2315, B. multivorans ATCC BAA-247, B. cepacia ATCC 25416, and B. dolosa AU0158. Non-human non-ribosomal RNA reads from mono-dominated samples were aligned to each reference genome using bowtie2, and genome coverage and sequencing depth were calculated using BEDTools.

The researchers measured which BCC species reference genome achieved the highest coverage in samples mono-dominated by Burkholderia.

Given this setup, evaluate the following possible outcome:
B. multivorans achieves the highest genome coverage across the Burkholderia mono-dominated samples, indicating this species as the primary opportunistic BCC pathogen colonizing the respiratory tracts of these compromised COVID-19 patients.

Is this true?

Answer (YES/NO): NO